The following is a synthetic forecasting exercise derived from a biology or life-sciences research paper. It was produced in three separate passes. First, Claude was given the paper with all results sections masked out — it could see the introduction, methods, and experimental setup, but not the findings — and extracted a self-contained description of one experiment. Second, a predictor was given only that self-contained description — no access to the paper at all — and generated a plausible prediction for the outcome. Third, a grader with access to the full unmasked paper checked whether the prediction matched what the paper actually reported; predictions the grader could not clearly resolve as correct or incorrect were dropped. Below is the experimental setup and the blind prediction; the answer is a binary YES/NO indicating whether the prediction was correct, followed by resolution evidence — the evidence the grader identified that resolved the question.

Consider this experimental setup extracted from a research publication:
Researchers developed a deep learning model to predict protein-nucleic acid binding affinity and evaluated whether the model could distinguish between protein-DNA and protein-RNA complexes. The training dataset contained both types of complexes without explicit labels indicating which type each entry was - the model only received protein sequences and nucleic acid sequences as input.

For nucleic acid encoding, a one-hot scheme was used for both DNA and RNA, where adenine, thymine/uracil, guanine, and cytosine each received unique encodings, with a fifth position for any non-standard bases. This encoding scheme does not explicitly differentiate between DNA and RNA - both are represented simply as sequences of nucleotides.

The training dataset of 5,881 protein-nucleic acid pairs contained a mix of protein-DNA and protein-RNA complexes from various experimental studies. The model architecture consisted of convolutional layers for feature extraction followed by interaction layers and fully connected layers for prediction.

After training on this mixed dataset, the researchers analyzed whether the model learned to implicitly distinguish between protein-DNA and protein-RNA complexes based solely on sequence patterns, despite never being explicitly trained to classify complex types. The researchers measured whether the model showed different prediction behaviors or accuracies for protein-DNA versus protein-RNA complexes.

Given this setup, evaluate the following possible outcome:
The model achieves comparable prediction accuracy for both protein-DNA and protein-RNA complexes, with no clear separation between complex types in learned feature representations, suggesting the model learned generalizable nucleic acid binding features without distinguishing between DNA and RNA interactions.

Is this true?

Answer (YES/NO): NO